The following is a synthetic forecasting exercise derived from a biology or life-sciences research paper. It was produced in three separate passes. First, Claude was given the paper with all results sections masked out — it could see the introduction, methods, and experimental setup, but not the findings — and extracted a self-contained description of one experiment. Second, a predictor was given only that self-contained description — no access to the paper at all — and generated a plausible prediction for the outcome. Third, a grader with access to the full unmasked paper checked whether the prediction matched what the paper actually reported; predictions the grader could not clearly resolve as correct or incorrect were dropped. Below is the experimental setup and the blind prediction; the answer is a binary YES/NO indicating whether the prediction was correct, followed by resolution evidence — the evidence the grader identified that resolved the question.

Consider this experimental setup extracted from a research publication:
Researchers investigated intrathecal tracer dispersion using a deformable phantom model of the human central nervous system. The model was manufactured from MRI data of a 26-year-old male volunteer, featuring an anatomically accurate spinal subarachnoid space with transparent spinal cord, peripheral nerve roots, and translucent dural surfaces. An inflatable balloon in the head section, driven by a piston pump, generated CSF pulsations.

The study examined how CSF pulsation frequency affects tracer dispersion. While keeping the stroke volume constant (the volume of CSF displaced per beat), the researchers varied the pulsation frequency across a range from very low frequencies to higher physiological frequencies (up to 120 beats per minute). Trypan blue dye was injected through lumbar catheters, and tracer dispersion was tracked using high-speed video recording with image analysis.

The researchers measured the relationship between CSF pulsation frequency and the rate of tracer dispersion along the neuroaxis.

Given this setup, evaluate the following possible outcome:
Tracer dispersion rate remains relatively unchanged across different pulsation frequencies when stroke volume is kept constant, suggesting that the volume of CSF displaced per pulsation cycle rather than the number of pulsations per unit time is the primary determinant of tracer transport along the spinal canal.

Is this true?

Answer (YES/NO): NO